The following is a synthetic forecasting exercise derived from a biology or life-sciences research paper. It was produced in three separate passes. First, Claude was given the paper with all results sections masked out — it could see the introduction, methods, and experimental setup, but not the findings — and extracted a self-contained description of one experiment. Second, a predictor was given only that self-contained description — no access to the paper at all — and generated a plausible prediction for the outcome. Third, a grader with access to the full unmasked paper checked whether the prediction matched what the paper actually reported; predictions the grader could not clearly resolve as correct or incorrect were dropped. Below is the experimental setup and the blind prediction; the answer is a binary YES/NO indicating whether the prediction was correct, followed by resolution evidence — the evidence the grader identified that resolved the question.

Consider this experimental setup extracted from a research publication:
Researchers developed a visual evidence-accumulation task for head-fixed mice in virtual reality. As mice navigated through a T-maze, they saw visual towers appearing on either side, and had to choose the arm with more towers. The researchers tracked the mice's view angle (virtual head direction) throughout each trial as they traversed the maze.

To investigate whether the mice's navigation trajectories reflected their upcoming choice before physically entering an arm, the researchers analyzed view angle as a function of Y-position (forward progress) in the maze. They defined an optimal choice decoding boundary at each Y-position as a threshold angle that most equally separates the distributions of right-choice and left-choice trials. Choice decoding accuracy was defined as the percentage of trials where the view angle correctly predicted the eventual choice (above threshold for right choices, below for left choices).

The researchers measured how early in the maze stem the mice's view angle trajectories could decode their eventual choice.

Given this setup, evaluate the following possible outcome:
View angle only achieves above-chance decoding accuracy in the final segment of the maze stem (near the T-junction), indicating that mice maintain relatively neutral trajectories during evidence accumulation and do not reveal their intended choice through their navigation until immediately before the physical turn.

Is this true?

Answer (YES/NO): NO